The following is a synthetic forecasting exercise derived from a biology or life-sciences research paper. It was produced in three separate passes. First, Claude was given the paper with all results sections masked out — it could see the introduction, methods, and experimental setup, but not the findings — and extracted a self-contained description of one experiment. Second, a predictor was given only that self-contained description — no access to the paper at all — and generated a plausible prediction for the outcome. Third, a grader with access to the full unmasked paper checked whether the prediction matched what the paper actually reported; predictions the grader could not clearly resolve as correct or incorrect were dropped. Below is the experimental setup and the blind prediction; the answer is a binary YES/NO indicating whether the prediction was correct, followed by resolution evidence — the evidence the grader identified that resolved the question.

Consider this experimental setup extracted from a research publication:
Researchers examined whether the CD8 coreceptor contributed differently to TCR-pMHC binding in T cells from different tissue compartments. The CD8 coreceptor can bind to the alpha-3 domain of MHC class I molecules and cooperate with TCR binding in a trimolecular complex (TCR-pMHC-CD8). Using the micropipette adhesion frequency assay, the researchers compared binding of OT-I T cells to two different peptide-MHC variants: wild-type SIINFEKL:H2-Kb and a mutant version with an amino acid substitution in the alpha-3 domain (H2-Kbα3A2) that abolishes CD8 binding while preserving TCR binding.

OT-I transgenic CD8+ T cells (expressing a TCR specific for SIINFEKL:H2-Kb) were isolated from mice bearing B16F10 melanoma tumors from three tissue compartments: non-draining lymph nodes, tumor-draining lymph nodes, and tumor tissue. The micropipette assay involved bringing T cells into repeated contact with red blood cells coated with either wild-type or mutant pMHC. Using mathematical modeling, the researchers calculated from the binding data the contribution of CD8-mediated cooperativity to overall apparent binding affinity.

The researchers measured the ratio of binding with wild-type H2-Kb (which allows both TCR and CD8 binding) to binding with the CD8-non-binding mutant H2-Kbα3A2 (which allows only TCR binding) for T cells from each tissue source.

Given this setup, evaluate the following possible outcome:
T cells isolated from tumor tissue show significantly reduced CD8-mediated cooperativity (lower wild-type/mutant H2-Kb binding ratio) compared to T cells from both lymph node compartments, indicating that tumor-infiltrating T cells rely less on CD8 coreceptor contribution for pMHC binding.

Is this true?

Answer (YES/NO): NO